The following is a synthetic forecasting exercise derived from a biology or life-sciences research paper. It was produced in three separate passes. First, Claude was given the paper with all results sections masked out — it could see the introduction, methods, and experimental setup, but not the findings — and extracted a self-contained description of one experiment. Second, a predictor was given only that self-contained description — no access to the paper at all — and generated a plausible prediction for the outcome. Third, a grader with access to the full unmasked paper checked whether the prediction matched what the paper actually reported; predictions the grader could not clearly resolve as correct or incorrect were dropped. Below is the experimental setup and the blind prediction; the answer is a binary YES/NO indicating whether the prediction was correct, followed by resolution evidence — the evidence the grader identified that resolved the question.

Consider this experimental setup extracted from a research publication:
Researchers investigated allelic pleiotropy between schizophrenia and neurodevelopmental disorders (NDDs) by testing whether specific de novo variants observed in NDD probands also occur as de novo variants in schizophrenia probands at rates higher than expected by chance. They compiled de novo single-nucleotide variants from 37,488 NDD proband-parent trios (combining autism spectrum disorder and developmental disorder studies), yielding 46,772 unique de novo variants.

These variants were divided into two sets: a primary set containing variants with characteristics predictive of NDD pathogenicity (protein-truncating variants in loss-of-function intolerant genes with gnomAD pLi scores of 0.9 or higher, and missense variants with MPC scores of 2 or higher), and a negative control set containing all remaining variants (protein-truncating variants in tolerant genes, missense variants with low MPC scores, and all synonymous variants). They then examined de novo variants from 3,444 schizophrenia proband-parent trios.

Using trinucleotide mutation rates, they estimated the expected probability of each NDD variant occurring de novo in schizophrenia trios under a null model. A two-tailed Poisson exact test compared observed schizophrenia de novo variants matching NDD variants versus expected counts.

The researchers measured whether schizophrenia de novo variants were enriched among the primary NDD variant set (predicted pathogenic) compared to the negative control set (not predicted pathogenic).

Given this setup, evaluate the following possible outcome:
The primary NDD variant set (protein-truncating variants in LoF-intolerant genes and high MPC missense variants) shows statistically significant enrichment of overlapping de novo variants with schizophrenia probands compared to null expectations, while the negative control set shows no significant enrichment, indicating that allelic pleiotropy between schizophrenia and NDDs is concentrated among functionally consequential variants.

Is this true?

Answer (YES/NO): YES